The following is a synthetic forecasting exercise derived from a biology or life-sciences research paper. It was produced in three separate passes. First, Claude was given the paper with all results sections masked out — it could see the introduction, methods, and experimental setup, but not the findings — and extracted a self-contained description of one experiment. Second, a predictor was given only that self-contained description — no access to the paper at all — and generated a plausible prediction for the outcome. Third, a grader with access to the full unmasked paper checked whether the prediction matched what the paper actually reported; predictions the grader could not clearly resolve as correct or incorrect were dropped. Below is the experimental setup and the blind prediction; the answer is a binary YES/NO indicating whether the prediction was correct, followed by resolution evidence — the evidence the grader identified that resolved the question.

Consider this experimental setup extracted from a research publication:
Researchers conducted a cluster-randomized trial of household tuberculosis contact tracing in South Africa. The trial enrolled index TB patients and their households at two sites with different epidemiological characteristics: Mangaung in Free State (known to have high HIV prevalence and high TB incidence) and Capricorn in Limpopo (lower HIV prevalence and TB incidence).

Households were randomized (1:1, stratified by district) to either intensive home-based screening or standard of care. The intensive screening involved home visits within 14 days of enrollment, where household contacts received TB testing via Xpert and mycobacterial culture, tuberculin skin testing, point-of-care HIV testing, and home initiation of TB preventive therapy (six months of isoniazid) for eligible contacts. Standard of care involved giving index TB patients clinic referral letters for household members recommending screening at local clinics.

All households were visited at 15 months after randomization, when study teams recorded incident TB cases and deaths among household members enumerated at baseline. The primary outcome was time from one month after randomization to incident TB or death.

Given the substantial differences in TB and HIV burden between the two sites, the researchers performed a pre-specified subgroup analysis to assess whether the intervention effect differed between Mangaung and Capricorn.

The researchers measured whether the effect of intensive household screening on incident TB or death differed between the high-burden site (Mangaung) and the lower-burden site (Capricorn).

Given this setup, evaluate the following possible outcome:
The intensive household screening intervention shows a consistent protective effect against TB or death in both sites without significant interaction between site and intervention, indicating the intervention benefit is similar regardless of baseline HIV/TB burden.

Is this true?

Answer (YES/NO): NO